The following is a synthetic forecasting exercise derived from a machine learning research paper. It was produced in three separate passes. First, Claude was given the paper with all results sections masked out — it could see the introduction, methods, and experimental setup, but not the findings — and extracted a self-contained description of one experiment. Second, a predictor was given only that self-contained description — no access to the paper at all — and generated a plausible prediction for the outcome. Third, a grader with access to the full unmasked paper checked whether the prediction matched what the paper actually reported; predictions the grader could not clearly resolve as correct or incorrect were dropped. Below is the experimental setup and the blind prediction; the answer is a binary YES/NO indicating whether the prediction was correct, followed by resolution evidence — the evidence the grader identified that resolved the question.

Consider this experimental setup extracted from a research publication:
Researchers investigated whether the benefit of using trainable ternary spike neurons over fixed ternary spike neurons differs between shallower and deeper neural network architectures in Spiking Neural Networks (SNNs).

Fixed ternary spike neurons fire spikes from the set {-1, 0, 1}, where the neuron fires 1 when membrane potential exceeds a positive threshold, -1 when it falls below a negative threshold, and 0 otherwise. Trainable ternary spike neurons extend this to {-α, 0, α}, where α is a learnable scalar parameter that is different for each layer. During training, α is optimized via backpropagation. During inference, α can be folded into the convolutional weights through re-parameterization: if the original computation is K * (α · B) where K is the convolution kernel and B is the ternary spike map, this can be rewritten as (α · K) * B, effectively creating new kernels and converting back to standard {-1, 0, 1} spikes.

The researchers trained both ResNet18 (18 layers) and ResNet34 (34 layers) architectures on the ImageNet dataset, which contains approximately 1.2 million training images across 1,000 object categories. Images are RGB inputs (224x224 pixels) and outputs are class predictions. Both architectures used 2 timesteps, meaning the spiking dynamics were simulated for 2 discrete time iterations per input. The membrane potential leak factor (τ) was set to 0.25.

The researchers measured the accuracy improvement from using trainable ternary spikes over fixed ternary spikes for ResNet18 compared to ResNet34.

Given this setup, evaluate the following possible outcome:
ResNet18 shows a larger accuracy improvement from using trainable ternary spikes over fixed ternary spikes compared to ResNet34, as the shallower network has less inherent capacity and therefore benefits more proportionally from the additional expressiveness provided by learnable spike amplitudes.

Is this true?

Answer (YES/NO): YES